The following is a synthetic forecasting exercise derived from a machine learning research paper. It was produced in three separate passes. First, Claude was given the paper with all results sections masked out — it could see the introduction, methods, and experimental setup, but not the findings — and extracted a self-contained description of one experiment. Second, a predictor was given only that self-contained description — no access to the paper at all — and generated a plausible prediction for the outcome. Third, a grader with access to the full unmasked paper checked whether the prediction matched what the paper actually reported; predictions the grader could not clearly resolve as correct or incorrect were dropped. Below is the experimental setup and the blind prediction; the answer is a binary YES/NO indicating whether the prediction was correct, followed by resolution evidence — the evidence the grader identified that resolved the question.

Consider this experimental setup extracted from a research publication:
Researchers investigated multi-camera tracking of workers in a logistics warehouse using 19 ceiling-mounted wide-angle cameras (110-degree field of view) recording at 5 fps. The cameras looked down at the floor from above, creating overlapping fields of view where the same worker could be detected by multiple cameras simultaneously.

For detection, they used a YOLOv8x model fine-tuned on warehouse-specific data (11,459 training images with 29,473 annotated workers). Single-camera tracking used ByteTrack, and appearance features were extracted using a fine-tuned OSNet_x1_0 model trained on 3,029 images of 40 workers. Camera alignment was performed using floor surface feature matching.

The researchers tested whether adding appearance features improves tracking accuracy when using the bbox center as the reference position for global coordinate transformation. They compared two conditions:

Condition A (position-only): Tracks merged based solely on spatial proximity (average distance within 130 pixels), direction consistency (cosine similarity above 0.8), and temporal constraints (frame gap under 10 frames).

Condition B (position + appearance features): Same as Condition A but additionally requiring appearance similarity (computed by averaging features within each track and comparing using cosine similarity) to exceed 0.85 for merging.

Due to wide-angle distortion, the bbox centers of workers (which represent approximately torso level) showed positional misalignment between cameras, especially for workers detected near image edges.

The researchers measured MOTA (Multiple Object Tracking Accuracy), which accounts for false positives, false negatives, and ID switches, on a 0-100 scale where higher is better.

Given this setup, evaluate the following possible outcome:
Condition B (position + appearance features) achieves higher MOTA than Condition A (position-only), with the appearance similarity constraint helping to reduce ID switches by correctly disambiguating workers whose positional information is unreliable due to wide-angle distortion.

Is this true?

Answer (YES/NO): YES